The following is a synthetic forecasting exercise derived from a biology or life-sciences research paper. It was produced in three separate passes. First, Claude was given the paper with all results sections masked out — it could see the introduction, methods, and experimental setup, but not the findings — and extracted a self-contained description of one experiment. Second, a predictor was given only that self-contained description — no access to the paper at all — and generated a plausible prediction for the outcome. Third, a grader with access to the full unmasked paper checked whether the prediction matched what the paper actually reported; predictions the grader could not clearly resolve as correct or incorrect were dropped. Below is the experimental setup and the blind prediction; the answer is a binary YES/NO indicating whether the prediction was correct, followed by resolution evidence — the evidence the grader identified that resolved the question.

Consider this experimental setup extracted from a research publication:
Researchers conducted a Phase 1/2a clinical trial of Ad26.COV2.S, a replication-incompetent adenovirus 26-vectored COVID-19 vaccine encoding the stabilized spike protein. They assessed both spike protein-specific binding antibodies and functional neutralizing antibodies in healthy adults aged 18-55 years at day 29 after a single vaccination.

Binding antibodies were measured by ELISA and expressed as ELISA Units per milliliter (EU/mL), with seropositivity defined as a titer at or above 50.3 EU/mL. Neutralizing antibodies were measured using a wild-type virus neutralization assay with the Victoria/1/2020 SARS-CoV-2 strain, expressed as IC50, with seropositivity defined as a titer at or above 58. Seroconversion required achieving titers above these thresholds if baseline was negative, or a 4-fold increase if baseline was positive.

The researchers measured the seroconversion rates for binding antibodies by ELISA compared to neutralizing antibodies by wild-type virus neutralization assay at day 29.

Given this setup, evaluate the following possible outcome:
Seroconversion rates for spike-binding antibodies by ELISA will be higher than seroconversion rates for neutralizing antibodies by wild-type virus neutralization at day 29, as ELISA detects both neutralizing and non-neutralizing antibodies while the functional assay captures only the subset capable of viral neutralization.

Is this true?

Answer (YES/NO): YES